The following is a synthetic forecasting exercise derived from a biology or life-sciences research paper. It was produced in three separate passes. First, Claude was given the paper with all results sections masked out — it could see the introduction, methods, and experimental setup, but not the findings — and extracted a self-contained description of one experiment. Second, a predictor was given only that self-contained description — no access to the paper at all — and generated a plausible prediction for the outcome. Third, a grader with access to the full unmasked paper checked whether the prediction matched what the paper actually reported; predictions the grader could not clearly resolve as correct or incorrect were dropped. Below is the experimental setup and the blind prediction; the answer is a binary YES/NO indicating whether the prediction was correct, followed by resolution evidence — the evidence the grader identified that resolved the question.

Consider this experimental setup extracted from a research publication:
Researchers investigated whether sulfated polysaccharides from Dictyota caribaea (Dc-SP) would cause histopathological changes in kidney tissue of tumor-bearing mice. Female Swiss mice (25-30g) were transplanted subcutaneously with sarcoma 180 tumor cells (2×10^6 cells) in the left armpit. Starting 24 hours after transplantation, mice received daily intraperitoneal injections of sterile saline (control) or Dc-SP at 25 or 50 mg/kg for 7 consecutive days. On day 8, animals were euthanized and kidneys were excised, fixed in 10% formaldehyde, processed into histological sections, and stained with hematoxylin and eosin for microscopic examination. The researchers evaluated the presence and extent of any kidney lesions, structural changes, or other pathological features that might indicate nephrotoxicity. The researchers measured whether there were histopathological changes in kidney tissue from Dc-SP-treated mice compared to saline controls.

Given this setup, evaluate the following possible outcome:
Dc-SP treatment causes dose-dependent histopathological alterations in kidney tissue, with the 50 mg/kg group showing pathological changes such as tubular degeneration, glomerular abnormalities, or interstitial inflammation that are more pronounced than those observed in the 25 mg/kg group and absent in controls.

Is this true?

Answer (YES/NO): NO